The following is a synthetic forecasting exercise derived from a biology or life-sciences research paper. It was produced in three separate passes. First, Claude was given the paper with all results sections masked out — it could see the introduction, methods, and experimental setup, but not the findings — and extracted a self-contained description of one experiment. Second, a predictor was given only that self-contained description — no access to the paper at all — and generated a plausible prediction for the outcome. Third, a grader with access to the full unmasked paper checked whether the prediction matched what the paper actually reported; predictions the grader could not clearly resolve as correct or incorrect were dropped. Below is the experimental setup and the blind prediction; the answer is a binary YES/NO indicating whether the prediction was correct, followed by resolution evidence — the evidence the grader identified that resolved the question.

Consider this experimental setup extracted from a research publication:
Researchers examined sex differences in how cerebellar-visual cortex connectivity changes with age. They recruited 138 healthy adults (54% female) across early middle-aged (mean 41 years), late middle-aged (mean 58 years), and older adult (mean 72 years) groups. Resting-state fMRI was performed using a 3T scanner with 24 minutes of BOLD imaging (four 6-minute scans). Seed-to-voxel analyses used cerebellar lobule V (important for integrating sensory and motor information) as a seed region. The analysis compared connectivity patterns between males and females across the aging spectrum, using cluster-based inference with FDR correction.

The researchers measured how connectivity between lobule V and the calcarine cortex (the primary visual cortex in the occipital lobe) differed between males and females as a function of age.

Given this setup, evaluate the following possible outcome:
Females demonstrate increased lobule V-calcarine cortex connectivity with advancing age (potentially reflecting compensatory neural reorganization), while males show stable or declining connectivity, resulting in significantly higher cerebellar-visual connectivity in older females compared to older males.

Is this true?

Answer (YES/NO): NO